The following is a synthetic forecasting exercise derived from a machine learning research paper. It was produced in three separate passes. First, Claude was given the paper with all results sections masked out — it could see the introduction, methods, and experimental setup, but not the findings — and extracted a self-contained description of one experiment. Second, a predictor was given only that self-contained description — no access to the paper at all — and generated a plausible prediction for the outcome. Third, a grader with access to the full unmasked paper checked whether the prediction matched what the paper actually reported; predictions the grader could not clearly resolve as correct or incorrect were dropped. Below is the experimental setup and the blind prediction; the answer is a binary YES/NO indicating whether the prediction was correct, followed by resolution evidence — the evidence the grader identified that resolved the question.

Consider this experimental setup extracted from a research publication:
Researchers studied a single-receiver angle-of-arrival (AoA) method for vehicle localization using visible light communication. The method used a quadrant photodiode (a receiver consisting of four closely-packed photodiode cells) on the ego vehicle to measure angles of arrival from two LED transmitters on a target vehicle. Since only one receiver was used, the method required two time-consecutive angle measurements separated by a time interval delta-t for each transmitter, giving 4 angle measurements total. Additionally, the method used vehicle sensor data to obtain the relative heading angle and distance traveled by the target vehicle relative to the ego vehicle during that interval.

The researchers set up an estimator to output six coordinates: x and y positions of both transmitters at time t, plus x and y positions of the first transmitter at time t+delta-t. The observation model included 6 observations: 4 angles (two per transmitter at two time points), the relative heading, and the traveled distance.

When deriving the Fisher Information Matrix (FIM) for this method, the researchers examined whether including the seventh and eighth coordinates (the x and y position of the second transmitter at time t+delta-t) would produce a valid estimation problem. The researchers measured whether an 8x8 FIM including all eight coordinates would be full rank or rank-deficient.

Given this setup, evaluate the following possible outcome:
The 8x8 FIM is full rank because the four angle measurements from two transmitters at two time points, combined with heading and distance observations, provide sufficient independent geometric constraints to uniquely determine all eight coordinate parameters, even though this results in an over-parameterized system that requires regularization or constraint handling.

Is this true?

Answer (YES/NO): NO